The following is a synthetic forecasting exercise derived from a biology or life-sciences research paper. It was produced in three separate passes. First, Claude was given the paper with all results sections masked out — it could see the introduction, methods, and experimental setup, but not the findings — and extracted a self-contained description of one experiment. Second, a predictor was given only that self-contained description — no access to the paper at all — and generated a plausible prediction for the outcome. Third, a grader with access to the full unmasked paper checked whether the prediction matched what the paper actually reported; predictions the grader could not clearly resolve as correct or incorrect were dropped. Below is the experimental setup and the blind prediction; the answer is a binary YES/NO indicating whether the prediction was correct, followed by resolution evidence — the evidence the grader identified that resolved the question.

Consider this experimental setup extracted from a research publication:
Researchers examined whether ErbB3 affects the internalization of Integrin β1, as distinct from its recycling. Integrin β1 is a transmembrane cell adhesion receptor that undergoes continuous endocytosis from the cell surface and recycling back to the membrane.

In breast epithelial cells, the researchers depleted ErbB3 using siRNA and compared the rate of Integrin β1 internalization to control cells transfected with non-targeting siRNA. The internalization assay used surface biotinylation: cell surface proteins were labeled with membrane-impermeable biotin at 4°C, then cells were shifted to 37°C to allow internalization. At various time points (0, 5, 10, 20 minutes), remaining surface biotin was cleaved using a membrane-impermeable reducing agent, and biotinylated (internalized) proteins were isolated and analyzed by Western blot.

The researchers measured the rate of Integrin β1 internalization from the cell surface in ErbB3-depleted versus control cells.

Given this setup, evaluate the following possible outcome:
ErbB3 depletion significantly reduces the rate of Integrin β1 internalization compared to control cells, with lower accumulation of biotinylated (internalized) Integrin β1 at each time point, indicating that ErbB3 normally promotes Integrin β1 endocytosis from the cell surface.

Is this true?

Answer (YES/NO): NO